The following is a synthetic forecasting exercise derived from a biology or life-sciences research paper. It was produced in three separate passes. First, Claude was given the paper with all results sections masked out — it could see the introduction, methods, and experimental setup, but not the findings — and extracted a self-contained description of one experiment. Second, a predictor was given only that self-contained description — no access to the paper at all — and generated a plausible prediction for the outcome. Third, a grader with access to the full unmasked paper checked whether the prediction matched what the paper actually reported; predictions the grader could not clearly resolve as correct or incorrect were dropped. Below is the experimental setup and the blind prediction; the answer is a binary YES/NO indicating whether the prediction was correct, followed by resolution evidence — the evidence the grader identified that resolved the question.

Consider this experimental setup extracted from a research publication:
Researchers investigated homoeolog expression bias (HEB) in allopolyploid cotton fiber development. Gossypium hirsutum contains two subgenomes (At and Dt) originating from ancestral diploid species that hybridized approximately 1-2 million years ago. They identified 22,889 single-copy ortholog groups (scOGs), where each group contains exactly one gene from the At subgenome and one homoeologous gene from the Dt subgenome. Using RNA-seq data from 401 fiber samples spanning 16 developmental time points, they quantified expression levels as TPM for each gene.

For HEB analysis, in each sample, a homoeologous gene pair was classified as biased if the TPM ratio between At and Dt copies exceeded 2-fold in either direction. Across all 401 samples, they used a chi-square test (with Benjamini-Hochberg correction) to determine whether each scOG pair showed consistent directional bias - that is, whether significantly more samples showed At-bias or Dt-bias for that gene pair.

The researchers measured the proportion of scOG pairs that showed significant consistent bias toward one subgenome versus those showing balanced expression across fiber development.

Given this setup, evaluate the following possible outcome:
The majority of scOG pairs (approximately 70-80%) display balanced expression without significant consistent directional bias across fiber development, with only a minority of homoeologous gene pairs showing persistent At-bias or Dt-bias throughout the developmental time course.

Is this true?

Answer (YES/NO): NO